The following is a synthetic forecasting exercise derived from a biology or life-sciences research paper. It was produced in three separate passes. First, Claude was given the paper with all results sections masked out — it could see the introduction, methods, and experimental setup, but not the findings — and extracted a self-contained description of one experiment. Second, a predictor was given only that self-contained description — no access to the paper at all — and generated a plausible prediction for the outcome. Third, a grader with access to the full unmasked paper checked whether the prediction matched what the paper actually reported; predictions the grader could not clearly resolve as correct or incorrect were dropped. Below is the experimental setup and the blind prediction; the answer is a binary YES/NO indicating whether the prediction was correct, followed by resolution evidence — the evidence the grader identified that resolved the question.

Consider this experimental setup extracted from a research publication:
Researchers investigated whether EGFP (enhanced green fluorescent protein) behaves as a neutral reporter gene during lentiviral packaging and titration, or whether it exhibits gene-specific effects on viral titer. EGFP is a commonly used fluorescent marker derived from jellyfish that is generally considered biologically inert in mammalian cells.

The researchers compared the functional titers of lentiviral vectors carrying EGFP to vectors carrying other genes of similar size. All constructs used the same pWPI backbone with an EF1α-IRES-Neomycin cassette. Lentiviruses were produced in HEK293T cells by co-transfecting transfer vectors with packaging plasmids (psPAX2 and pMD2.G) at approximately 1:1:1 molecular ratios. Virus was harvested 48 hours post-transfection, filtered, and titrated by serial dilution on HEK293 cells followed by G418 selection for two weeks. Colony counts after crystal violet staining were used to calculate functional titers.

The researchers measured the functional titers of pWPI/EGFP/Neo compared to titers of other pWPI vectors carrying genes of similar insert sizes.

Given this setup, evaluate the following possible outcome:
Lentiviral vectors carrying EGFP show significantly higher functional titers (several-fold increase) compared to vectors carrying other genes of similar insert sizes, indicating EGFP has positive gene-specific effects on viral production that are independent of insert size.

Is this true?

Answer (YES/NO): NO